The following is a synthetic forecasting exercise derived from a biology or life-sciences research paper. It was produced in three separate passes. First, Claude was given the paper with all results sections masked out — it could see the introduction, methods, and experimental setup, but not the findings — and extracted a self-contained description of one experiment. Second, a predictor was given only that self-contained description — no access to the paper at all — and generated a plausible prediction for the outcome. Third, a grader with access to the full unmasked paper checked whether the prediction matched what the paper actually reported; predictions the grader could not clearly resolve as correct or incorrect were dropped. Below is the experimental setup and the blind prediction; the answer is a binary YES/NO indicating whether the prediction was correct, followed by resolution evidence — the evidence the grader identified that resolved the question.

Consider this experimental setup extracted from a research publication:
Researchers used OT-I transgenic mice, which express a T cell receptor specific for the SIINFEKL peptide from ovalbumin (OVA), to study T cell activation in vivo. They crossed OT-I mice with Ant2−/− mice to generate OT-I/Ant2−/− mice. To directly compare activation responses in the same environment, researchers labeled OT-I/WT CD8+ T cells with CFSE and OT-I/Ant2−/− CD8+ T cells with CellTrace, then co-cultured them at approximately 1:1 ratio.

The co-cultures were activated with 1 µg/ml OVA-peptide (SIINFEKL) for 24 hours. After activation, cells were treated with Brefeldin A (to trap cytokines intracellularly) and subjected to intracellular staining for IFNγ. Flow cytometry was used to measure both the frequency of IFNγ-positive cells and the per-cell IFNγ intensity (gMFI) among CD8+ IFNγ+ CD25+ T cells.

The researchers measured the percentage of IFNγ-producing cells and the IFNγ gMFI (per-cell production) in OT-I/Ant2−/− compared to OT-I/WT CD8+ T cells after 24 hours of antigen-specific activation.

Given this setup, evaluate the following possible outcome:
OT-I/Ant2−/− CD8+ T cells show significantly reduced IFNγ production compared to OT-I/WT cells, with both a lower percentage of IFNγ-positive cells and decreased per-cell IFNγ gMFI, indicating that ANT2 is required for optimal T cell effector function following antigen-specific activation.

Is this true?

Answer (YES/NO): NO